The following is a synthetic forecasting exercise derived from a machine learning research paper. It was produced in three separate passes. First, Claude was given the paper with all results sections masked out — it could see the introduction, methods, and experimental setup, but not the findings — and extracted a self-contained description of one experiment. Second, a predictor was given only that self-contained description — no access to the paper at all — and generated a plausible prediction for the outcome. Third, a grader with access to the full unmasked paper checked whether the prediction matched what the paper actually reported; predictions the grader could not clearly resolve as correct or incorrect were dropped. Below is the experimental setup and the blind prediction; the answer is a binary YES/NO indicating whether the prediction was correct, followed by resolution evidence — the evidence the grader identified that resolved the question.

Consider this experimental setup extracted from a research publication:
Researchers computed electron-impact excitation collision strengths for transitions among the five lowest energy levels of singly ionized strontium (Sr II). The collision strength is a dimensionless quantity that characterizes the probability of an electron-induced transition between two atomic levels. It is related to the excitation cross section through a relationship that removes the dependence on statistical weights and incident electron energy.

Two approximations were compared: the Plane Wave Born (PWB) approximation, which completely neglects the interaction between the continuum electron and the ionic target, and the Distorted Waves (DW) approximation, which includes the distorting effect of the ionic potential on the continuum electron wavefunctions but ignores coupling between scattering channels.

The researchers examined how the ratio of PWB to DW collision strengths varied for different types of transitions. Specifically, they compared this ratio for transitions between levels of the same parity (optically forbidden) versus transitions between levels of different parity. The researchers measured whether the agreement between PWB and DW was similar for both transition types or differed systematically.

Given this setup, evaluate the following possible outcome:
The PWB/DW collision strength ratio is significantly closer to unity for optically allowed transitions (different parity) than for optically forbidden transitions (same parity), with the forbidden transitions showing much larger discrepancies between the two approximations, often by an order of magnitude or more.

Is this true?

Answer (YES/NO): NO